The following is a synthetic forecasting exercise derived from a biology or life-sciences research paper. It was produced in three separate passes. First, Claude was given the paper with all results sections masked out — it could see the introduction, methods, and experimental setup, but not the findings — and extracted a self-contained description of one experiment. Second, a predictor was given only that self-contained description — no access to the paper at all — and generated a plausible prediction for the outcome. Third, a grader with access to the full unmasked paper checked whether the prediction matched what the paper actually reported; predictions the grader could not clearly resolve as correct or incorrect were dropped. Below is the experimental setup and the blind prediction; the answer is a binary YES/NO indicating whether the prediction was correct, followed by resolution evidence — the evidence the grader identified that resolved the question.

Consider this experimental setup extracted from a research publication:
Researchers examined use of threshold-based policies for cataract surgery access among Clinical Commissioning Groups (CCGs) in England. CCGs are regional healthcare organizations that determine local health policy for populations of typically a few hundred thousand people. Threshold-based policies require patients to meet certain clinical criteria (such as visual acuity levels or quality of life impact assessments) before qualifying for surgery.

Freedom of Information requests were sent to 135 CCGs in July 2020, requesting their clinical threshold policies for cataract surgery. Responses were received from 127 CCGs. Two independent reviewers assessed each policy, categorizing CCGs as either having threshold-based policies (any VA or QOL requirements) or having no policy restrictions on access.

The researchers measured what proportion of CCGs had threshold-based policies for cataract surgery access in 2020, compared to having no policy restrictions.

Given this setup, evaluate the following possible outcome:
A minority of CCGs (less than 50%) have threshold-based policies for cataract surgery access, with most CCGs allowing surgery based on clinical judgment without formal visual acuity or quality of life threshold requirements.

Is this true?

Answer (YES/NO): NO